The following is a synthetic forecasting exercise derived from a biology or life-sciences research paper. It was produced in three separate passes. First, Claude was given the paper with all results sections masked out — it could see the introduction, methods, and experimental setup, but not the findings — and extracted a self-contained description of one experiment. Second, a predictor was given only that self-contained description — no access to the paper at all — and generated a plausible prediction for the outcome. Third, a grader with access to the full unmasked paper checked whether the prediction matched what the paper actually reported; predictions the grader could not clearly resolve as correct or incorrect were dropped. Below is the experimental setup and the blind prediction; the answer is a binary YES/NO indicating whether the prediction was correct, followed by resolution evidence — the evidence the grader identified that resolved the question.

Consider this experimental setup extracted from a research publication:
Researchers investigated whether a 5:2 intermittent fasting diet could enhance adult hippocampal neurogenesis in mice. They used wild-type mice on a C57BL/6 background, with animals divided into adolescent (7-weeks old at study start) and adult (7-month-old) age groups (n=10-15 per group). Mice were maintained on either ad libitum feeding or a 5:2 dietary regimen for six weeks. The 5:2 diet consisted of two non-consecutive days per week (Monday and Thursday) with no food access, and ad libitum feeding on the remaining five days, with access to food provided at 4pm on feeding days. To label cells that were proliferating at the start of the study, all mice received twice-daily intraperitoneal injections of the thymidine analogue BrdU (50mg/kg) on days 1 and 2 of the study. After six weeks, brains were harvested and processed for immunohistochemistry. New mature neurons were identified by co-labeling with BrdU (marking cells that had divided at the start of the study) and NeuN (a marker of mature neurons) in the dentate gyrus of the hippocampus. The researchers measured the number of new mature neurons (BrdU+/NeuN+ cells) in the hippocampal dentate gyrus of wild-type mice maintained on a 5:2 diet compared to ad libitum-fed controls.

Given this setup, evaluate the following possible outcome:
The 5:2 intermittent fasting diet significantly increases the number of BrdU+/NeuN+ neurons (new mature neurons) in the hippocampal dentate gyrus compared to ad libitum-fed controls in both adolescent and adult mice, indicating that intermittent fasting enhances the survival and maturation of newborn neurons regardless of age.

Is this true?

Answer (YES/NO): NO